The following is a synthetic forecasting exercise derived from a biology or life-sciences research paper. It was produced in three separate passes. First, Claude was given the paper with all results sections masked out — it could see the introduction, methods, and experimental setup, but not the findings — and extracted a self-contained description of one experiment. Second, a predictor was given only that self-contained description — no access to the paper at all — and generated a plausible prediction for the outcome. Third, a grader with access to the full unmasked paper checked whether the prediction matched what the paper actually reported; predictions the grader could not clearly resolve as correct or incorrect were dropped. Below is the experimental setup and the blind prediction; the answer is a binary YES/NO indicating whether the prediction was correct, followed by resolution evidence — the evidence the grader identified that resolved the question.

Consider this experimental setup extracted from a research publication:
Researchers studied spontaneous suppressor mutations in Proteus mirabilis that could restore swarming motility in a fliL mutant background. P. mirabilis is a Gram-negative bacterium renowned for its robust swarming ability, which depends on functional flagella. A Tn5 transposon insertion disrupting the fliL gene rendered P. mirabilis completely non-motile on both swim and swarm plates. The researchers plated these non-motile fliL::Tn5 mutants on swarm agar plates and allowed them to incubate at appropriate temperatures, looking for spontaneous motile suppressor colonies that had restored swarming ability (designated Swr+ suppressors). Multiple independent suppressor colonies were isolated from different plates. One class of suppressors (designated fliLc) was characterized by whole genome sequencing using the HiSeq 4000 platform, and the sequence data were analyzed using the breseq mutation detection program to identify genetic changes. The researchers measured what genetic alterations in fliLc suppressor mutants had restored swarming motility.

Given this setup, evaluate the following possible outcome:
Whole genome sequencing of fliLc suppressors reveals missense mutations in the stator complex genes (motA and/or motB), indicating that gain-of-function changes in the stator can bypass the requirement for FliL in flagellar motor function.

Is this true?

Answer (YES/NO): NO